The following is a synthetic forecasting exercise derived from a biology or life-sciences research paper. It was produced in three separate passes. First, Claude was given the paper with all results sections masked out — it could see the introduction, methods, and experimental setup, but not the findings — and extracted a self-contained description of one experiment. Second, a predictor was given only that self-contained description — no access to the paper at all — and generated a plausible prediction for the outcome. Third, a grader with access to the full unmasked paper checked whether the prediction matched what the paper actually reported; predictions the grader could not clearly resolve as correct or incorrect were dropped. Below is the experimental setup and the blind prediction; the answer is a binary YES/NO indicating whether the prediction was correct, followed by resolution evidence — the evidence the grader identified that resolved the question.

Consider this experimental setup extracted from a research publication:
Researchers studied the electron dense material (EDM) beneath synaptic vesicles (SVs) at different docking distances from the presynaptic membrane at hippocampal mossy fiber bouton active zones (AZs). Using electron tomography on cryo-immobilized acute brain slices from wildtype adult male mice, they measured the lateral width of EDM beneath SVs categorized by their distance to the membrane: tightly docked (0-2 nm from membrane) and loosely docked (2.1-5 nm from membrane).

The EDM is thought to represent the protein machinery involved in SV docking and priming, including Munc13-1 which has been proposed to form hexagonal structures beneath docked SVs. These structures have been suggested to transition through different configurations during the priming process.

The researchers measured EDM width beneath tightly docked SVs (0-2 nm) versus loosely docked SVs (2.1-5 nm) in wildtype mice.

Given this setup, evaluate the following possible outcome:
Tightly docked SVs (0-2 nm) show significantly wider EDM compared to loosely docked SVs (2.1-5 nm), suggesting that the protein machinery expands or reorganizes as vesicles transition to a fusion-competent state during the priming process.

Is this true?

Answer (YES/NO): YES